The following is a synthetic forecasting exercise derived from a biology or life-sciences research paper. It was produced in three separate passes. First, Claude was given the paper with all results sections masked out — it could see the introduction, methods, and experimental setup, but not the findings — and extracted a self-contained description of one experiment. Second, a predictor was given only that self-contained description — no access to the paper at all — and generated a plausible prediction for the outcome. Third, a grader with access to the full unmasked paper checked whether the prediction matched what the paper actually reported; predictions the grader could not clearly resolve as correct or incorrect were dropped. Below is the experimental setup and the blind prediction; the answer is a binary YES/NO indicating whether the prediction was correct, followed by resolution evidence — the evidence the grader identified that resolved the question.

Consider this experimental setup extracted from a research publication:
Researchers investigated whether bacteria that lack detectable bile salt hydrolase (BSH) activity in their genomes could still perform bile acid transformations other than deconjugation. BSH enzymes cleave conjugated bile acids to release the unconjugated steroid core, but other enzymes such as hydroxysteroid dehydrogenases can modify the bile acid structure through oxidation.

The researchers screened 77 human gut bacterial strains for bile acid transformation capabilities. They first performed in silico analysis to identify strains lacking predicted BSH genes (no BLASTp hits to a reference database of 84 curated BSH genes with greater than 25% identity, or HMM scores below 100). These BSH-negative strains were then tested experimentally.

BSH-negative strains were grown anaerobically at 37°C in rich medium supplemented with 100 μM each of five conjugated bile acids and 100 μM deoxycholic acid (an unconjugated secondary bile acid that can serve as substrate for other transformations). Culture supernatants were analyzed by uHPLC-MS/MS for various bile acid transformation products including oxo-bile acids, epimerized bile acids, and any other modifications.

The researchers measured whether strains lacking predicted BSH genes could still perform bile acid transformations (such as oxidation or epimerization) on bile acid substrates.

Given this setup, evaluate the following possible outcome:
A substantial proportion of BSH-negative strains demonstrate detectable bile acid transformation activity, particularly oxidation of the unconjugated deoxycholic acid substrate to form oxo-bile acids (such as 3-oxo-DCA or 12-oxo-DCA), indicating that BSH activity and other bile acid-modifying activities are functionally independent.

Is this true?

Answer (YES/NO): NO